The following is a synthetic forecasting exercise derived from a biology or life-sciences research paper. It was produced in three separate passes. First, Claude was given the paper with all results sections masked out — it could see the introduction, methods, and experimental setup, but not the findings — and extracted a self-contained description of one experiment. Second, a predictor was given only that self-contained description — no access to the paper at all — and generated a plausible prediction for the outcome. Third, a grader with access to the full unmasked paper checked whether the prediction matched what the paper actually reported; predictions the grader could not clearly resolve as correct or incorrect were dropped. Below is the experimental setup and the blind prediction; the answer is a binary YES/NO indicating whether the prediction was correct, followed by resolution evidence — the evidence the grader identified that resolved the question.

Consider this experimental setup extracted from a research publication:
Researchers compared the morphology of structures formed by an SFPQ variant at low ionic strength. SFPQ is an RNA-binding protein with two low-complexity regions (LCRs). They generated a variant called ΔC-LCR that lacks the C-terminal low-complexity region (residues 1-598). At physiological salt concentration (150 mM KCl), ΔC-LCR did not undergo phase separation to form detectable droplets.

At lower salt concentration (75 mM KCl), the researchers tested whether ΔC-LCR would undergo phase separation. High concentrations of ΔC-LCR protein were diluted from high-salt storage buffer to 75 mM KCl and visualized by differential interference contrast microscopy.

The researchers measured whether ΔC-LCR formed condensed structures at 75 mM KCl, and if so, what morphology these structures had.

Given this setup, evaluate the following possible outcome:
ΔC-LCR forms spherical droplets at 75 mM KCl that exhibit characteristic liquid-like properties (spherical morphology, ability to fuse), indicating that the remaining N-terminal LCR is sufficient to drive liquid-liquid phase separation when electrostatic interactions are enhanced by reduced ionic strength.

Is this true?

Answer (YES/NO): YES